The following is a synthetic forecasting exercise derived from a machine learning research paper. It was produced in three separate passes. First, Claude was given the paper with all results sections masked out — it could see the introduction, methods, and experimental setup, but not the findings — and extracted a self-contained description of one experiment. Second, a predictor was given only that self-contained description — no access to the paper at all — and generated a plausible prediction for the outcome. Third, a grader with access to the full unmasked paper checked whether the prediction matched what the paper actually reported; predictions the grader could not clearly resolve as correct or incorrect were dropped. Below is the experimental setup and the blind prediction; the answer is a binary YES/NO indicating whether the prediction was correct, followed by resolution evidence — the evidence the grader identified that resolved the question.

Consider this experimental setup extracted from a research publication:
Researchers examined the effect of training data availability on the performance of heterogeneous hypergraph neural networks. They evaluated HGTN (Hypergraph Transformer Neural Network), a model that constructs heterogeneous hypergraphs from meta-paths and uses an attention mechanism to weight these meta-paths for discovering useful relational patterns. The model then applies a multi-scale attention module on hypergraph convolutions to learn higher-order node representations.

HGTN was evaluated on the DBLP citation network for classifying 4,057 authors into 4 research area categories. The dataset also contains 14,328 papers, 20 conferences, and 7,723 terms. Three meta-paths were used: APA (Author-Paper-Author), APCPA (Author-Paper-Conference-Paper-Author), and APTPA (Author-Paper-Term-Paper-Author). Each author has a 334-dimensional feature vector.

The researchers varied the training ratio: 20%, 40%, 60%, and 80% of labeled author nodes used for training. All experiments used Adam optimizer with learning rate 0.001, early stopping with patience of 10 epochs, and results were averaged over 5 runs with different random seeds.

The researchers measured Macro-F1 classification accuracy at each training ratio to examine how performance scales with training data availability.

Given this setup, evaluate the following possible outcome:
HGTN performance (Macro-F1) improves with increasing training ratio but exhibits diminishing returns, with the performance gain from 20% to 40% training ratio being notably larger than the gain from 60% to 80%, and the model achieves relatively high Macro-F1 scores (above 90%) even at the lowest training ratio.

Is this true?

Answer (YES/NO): NO